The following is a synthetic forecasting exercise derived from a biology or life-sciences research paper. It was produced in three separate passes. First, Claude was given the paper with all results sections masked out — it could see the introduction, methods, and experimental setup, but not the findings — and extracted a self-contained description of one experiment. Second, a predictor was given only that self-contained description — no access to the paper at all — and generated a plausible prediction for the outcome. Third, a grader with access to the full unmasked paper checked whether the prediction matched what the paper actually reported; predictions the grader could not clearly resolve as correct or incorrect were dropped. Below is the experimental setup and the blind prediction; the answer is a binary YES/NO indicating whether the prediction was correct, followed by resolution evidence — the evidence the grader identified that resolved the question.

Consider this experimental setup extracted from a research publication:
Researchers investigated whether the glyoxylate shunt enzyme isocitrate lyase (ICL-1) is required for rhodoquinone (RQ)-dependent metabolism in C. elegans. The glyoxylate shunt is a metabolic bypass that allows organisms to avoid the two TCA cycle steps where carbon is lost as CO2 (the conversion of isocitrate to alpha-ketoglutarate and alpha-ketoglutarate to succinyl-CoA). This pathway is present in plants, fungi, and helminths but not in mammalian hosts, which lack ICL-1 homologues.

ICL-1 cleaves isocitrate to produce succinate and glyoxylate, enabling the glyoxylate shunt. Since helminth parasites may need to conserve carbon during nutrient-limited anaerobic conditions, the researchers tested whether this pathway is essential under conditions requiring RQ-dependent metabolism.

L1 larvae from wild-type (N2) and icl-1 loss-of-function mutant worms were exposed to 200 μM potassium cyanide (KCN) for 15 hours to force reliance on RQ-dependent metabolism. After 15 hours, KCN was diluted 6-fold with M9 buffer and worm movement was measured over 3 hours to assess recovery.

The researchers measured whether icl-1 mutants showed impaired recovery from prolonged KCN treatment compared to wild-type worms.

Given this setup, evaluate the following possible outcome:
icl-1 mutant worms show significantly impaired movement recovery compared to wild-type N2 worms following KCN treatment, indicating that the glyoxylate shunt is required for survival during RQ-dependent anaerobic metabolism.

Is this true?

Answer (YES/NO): NO